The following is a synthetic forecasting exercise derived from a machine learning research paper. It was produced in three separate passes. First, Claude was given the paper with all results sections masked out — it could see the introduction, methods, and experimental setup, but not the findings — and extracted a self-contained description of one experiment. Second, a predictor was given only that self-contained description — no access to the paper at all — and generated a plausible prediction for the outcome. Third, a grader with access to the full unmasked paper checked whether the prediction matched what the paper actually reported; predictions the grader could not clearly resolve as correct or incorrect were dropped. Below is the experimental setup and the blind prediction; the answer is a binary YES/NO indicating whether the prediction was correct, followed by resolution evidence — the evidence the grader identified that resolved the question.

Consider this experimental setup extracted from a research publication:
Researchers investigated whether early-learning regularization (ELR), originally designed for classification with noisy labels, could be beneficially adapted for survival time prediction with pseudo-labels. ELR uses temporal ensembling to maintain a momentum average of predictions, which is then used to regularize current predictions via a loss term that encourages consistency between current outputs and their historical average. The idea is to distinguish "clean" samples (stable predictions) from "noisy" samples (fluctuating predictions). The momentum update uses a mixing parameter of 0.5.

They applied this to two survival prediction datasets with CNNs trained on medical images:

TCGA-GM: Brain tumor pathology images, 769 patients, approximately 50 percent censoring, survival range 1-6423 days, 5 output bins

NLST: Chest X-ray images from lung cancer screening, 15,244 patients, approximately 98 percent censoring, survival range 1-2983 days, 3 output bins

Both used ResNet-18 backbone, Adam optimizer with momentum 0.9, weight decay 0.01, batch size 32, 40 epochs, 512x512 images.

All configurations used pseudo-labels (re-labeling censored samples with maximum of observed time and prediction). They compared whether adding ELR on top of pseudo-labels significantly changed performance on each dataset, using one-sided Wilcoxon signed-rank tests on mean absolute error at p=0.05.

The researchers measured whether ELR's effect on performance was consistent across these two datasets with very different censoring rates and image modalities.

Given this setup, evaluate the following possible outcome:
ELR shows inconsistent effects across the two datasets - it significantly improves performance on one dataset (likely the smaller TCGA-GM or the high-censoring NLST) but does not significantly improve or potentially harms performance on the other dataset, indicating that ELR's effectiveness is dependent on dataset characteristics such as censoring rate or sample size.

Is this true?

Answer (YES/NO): NO